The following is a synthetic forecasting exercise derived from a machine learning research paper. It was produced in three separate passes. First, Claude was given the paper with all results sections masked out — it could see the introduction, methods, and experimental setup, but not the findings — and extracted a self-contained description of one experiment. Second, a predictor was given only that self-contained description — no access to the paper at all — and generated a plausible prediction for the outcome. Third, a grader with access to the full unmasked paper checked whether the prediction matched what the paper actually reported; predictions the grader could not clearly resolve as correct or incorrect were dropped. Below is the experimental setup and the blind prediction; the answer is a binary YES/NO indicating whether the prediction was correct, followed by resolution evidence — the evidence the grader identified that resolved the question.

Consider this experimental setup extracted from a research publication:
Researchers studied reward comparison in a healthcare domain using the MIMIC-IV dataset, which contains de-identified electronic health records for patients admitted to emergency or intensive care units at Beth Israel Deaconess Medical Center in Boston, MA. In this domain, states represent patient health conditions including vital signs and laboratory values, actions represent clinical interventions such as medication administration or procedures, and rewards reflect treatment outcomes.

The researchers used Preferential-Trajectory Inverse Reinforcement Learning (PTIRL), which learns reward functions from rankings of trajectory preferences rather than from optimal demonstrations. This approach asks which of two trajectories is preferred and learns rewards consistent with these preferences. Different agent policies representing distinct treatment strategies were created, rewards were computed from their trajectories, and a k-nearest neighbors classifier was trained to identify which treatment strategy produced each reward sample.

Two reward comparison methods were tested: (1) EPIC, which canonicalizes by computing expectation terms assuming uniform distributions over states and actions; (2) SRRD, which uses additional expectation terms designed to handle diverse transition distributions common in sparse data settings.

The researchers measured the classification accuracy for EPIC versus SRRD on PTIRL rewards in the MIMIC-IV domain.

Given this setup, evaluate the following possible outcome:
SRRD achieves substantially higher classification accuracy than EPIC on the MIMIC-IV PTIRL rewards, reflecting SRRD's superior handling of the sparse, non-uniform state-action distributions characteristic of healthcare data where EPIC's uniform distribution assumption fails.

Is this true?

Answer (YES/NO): NO